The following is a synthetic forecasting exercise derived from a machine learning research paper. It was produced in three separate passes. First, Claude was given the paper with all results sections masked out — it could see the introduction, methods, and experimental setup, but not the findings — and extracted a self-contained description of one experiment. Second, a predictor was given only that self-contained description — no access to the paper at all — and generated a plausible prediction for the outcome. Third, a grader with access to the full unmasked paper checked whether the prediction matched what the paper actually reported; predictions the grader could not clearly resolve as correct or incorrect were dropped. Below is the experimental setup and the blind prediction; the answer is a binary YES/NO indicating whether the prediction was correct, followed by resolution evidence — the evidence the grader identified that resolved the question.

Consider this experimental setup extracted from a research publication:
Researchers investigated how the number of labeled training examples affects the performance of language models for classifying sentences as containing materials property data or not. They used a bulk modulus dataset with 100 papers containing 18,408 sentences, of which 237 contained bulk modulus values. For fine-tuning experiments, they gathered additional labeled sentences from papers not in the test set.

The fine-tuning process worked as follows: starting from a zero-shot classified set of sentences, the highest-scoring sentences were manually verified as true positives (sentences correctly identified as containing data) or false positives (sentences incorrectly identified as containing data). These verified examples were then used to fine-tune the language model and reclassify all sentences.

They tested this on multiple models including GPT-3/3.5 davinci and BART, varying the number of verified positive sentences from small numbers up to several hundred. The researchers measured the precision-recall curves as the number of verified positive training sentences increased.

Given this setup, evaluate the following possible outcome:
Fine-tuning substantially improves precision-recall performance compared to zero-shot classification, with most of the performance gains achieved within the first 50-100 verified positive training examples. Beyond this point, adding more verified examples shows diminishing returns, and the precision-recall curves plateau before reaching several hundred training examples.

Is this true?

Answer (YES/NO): YES